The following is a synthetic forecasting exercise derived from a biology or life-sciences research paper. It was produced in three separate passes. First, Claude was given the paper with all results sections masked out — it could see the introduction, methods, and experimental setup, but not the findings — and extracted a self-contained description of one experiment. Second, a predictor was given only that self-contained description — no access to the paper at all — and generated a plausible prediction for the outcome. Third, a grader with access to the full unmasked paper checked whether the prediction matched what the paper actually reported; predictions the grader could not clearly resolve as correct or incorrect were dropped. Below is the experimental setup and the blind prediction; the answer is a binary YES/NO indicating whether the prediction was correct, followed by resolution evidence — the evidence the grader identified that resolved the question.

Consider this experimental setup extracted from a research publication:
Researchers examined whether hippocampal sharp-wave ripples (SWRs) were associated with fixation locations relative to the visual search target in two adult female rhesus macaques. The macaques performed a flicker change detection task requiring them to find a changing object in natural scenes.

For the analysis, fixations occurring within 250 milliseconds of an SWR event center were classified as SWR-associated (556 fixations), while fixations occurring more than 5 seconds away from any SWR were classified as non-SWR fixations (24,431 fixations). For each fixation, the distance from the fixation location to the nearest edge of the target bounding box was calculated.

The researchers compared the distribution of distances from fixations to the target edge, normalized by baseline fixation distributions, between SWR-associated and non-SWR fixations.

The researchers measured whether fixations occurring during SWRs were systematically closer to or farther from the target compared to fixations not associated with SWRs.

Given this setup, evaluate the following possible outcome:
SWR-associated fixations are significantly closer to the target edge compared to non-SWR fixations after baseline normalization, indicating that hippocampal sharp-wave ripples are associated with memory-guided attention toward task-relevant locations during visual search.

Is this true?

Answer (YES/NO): YES